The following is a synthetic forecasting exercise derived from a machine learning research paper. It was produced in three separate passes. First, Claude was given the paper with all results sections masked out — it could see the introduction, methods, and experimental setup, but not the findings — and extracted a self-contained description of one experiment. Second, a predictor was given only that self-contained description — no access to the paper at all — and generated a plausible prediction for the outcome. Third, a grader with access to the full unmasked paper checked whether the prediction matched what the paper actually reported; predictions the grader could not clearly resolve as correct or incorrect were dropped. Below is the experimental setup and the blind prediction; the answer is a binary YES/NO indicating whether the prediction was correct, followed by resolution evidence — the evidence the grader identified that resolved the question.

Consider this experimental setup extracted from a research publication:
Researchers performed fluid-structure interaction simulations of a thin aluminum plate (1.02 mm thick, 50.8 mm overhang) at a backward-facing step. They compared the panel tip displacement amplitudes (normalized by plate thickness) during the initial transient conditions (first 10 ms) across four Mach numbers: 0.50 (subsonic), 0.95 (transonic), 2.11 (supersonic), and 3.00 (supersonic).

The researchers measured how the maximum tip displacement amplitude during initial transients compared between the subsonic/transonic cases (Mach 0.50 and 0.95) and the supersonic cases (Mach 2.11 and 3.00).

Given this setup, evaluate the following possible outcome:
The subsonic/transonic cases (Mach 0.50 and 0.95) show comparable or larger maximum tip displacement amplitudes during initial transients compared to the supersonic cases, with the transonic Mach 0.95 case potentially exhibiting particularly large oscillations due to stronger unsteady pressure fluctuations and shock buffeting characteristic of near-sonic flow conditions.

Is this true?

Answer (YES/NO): NO